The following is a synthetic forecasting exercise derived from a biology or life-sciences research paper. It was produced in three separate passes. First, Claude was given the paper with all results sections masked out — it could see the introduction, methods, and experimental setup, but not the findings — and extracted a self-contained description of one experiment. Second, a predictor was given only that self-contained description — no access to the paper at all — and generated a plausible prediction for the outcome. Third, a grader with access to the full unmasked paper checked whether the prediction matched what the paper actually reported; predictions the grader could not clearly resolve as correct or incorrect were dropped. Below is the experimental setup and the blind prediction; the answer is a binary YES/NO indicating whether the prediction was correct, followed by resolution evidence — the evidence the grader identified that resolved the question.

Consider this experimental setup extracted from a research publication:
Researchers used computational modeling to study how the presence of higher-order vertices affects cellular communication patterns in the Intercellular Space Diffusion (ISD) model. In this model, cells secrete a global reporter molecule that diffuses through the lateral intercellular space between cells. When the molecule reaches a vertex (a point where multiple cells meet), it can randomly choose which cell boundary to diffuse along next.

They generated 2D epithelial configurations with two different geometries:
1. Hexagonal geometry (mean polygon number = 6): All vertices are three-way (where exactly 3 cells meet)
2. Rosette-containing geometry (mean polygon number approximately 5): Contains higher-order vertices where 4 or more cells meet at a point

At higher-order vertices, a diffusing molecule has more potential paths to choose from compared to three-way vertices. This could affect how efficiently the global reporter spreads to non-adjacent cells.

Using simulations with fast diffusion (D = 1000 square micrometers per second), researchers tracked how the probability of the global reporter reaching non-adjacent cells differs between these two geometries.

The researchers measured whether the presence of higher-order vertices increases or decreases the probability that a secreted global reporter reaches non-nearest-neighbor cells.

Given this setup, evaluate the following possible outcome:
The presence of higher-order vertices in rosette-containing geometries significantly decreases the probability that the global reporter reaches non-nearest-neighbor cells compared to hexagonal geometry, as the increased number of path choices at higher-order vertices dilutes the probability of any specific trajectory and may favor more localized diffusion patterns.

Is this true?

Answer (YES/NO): NO